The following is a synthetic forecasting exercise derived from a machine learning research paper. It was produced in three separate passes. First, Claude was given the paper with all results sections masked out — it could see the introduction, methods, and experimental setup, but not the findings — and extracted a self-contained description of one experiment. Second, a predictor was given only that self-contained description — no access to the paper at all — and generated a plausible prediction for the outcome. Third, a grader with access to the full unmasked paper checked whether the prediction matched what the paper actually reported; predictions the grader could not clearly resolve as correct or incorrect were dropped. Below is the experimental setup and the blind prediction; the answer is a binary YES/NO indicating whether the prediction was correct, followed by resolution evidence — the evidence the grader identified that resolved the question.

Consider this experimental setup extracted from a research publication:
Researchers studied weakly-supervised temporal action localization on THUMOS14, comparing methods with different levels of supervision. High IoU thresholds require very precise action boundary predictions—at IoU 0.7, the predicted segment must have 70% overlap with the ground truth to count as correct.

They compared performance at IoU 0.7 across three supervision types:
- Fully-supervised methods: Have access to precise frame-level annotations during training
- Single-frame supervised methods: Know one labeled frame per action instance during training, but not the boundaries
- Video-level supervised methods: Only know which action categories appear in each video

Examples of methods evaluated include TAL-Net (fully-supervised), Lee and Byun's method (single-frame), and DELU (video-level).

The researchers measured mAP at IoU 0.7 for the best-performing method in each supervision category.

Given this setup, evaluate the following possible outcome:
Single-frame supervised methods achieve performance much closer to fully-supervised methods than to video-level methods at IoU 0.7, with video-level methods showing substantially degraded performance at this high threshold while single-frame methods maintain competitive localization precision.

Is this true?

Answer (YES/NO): YES